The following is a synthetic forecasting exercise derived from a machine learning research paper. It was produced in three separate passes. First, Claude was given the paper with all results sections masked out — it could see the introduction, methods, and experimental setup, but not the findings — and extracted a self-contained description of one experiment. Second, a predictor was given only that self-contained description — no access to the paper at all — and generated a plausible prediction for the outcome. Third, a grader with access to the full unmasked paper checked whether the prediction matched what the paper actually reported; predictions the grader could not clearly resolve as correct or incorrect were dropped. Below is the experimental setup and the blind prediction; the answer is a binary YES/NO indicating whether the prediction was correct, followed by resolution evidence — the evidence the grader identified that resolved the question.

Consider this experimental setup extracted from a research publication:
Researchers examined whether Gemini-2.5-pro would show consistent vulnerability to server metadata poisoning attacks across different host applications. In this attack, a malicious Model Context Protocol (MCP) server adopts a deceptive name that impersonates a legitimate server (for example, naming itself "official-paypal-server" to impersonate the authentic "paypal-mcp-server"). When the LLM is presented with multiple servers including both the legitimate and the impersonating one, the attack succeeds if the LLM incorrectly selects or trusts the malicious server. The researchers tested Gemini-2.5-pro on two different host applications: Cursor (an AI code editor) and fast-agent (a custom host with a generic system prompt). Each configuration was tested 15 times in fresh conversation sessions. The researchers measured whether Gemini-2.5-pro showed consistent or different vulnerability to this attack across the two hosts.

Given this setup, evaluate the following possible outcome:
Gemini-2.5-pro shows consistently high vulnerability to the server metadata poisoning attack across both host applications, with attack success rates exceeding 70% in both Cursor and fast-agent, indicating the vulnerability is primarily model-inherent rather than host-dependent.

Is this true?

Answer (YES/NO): NO